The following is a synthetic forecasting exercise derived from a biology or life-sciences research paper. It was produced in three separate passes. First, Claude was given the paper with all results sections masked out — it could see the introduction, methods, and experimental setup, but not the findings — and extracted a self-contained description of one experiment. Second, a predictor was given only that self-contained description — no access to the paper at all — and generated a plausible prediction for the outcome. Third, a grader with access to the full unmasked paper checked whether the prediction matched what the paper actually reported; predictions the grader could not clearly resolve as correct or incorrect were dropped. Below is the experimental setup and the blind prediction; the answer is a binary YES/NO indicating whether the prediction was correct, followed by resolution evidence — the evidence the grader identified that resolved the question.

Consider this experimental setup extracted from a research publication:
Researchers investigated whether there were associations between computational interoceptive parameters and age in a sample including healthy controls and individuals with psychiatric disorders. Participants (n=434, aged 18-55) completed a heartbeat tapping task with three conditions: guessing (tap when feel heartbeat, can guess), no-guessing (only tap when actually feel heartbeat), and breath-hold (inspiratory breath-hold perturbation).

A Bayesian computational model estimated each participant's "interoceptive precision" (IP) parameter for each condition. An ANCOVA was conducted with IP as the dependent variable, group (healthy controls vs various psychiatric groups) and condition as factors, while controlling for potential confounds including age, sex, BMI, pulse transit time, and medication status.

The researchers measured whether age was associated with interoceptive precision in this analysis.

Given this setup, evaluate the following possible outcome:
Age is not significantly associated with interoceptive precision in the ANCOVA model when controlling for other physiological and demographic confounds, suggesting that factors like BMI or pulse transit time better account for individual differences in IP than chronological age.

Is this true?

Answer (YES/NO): NO